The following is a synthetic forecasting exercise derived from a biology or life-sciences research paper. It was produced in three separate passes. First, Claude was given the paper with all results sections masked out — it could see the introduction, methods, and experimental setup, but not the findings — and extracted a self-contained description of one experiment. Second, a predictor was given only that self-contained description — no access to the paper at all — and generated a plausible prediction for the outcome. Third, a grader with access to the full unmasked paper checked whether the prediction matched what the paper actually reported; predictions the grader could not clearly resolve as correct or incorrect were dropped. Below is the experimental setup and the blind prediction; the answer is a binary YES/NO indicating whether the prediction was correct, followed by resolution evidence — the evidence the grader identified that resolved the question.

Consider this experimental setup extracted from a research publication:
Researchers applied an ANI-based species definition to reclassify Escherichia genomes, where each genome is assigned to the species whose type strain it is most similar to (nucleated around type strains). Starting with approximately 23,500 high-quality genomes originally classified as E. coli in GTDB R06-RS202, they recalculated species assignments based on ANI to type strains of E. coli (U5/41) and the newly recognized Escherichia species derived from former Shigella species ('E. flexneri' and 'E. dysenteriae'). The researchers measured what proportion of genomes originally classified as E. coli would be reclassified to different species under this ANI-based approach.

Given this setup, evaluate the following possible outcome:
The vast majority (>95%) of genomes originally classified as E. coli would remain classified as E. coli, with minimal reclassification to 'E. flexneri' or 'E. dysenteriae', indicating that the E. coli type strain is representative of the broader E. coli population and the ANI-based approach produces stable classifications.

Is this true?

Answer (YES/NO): NO